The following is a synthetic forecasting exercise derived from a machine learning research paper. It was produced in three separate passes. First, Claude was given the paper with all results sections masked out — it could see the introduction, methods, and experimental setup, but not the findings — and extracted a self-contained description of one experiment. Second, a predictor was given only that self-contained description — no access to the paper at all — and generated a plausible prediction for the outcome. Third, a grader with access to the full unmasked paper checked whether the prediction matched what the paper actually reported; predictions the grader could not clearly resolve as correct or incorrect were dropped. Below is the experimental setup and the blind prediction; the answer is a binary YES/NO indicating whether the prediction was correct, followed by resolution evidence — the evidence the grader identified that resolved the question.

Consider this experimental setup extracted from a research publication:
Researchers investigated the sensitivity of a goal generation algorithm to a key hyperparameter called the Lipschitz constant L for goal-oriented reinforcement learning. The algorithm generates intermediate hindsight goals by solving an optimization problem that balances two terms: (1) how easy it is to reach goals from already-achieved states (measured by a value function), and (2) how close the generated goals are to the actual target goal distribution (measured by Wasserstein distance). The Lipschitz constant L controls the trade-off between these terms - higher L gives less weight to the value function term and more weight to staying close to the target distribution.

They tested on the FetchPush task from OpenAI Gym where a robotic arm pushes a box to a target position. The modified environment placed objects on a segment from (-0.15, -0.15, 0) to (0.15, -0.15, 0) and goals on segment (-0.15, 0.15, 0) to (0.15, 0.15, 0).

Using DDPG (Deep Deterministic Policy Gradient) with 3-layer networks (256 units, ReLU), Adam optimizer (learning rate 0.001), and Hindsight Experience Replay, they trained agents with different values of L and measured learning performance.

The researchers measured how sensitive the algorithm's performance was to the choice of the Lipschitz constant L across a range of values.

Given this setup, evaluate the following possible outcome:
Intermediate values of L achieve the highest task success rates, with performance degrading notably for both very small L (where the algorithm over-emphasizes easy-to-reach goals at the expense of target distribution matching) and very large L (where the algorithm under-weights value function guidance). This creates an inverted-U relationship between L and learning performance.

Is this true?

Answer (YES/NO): NO